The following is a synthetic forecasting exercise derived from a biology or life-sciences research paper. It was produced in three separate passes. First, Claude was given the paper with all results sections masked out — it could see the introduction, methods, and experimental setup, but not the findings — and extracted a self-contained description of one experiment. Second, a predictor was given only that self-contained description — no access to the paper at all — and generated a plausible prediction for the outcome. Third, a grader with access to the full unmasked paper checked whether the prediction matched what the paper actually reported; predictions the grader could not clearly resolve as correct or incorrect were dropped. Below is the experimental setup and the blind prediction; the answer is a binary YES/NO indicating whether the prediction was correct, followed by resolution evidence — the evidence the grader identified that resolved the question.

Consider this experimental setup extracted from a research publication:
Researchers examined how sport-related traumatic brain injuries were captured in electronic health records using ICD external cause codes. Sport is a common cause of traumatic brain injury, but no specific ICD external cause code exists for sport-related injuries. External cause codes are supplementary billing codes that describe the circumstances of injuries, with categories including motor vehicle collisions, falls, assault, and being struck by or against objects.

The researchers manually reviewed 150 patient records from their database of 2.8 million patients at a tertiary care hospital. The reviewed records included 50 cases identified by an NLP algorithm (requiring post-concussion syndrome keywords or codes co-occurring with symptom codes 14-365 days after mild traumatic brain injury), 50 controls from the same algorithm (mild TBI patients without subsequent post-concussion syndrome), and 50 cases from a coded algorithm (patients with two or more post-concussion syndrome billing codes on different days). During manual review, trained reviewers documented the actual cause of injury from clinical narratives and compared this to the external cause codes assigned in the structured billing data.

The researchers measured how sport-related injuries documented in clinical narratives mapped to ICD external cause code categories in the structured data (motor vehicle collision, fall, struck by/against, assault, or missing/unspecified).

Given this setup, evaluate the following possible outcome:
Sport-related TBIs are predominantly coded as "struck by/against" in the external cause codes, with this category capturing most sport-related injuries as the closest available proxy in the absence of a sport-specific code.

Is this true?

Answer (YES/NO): NO